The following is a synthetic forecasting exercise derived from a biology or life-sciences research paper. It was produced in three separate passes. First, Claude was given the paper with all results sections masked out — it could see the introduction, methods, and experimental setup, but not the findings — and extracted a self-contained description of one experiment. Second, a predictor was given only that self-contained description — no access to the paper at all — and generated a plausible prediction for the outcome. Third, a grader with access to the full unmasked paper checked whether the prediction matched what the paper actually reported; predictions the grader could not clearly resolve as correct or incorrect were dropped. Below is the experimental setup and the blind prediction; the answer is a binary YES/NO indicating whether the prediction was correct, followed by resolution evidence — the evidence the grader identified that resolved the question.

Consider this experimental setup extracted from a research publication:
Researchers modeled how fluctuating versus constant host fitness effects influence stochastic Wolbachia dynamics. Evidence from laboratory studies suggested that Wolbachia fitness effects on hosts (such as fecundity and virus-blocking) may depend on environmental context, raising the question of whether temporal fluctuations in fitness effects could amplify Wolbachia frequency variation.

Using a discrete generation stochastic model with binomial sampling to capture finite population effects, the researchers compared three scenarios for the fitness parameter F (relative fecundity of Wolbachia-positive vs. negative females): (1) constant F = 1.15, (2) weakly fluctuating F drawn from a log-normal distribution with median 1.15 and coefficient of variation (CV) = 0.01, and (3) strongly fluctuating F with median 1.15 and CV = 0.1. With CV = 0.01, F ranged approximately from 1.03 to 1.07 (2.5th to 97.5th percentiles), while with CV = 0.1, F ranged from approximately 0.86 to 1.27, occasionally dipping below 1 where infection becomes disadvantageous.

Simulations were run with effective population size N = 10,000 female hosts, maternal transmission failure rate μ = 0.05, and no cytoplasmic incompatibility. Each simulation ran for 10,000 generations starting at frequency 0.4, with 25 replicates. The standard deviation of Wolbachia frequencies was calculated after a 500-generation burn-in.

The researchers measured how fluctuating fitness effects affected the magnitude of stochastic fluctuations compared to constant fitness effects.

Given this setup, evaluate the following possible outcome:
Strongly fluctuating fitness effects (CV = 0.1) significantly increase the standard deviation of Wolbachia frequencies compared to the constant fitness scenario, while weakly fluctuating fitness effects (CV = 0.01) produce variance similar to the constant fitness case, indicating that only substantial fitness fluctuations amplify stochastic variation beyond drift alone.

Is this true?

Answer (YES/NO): YES